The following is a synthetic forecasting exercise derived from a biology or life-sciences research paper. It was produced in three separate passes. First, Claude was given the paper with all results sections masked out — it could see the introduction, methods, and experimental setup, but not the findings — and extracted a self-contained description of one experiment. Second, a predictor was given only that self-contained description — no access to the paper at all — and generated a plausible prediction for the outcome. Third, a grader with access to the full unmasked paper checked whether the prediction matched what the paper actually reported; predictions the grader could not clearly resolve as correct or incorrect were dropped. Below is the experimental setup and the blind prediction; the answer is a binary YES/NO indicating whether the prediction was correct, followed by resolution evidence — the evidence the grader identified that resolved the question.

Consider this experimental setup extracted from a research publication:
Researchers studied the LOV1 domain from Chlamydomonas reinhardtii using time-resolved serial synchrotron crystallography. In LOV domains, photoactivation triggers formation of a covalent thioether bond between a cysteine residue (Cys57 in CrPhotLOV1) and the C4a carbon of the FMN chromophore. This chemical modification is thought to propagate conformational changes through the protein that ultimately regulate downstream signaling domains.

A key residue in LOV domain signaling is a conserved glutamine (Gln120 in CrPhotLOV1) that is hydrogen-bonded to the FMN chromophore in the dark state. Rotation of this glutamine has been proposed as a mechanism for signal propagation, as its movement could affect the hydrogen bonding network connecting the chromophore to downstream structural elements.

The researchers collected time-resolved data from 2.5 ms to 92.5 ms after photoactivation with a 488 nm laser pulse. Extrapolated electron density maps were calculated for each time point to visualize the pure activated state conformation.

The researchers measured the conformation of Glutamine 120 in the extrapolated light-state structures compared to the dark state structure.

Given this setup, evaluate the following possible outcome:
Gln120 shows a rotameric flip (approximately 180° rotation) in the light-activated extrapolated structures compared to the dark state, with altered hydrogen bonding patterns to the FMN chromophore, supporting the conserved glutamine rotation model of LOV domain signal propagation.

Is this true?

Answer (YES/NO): YES